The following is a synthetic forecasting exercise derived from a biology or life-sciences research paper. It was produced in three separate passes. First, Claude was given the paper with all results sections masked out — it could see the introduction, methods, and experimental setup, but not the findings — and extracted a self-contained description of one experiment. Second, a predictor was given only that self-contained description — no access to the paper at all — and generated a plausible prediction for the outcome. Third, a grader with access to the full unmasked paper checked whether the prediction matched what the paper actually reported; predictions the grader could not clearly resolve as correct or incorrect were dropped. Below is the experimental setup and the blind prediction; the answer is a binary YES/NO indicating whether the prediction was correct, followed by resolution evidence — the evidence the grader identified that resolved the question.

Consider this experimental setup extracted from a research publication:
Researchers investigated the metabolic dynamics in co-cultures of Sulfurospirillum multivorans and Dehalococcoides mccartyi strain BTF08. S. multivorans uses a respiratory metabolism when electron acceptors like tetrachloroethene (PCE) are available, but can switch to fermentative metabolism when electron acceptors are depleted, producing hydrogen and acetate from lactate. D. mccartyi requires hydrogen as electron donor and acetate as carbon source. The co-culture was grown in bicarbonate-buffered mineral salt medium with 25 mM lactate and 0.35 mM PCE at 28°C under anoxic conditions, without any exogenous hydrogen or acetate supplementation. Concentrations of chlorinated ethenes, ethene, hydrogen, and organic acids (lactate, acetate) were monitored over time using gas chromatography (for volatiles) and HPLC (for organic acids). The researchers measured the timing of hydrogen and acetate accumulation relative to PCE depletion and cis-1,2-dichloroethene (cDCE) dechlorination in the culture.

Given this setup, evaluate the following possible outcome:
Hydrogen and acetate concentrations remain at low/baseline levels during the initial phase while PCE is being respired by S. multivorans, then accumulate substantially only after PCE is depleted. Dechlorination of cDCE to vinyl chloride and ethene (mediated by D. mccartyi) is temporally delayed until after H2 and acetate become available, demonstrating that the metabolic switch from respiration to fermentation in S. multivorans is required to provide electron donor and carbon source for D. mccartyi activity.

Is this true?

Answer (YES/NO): NO